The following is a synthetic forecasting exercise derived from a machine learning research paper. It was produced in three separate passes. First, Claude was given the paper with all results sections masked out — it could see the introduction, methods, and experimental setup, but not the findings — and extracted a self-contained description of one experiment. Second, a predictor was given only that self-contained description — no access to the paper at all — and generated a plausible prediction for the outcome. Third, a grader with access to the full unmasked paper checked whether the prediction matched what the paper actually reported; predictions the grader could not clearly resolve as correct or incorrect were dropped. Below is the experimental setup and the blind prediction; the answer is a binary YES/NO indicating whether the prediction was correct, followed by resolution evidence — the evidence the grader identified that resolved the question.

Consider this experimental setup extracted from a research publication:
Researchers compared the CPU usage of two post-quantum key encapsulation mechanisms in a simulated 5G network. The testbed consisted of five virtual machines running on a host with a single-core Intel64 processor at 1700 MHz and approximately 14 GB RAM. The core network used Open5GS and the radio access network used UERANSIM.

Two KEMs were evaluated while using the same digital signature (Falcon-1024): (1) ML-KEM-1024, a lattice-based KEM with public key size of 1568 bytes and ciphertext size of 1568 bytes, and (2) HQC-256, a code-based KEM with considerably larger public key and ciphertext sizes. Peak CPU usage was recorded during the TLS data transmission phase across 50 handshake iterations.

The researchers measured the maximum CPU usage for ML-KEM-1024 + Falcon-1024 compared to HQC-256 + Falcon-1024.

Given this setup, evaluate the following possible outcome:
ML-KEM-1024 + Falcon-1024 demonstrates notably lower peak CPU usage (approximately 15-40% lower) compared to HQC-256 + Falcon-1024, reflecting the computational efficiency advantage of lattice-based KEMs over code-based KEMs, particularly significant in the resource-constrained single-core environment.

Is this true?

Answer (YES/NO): NO